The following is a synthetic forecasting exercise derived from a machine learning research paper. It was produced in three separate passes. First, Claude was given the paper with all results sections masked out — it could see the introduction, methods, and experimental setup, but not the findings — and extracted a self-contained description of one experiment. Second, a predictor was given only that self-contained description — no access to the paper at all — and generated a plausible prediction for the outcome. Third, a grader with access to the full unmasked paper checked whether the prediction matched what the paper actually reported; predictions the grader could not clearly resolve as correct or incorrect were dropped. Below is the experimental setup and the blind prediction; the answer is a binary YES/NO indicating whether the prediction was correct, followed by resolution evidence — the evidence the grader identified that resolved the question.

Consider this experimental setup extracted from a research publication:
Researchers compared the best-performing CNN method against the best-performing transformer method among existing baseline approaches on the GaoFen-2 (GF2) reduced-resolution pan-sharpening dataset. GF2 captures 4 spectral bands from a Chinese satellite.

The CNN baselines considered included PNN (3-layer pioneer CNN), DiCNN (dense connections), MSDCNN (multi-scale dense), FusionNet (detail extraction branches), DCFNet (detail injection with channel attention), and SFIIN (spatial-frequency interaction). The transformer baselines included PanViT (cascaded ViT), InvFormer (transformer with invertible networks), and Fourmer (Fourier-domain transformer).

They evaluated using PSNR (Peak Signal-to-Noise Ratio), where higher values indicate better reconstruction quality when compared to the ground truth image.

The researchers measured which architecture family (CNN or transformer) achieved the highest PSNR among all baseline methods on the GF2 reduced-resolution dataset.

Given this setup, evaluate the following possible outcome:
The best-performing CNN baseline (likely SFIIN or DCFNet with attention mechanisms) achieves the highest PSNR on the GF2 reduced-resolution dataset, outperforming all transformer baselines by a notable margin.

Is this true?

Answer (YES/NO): NO